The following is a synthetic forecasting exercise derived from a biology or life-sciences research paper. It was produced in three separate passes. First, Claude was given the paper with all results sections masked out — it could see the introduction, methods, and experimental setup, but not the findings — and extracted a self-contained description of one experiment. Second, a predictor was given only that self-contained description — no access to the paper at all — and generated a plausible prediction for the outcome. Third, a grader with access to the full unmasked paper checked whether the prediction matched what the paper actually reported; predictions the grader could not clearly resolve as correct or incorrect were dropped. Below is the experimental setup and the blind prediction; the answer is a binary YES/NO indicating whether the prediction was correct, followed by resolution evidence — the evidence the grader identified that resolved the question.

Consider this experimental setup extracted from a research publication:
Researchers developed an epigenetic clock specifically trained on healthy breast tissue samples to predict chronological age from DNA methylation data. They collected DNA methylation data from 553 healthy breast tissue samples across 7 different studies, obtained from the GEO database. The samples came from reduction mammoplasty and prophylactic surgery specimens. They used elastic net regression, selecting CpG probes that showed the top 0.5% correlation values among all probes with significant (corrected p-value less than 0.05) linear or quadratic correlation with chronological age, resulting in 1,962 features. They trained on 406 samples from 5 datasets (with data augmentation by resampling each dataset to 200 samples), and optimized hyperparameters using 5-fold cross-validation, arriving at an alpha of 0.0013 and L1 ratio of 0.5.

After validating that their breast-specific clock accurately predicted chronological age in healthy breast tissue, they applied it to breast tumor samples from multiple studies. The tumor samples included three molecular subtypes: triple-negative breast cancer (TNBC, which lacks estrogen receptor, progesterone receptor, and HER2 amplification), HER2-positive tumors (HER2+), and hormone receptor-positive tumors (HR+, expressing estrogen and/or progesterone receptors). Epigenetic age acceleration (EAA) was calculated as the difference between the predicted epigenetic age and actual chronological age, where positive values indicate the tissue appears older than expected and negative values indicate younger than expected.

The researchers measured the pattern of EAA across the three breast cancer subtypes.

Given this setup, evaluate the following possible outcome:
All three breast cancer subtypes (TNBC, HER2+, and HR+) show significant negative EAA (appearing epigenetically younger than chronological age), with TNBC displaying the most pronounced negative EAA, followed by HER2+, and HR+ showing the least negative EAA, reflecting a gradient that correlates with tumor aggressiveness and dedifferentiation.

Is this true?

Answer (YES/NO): YES